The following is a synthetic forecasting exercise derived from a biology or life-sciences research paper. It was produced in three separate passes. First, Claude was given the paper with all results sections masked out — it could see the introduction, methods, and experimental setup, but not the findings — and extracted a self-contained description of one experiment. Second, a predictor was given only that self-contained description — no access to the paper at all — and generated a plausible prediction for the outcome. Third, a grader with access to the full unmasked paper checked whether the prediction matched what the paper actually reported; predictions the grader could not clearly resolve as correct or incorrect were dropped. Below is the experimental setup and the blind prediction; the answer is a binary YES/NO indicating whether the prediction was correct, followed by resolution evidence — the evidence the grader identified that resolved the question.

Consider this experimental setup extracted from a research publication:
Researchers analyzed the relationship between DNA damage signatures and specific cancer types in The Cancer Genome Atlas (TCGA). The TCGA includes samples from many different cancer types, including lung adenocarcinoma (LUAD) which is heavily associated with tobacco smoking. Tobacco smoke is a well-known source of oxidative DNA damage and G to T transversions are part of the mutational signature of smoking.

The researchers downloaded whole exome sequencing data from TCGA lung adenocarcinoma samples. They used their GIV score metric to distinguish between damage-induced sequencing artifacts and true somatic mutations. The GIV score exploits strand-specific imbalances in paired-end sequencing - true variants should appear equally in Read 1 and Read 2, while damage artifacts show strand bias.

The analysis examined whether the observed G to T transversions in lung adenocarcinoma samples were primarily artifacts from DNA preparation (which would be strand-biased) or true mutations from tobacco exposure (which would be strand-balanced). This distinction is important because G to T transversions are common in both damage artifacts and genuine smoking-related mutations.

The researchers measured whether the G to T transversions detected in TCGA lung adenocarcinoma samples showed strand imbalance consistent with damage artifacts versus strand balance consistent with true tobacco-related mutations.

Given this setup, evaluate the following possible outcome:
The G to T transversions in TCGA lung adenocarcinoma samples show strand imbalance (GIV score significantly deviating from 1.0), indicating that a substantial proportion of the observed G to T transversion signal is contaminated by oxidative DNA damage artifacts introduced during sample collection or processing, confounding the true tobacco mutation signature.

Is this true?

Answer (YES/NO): YES